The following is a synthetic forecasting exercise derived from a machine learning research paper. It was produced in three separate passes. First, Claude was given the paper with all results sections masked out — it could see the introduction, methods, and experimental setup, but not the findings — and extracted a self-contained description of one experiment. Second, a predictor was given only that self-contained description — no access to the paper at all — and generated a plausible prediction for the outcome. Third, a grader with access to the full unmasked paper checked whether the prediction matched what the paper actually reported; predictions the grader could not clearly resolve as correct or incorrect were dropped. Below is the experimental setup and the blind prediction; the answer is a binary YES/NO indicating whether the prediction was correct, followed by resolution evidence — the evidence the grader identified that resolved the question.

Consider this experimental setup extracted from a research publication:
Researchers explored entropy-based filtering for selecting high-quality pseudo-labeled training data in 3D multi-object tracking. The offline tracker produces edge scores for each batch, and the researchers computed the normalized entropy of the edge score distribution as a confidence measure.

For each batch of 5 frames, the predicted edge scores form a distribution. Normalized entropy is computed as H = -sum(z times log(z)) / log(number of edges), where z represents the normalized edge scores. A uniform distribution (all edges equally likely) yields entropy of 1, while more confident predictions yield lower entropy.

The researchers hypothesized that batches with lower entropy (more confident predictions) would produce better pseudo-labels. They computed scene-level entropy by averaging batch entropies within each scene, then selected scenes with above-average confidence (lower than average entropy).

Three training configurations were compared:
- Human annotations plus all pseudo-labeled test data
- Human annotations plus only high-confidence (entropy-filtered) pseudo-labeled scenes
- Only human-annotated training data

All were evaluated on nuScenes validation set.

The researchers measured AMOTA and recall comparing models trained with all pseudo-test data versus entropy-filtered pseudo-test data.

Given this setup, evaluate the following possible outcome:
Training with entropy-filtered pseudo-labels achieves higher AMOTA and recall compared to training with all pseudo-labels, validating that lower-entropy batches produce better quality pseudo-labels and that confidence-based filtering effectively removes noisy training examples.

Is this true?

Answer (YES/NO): YES